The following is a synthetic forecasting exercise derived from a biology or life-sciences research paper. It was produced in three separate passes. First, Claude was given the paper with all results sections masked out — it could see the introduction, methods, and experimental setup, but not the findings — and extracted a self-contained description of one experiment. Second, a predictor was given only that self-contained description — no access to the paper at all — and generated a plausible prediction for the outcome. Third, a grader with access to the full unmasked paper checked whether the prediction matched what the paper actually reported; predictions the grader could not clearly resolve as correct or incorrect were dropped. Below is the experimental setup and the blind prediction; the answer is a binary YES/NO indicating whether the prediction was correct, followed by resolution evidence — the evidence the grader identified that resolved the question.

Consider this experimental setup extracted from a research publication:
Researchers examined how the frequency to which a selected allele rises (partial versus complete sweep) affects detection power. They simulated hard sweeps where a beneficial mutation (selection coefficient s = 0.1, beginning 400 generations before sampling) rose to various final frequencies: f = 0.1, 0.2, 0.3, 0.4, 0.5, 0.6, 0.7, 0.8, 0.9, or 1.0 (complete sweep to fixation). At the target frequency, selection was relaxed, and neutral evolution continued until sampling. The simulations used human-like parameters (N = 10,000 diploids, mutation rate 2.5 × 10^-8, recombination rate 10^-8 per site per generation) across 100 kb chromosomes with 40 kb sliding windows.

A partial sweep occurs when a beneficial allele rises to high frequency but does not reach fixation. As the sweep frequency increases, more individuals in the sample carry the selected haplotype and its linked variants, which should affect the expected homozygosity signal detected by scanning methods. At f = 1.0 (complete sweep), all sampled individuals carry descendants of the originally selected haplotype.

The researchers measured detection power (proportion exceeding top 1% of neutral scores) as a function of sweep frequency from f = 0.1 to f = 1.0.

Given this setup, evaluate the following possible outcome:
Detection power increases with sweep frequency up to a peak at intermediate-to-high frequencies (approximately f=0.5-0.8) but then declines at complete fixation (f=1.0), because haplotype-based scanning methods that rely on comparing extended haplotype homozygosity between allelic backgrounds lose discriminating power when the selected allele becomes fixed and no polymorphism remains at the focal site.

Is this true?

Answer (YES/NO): NO